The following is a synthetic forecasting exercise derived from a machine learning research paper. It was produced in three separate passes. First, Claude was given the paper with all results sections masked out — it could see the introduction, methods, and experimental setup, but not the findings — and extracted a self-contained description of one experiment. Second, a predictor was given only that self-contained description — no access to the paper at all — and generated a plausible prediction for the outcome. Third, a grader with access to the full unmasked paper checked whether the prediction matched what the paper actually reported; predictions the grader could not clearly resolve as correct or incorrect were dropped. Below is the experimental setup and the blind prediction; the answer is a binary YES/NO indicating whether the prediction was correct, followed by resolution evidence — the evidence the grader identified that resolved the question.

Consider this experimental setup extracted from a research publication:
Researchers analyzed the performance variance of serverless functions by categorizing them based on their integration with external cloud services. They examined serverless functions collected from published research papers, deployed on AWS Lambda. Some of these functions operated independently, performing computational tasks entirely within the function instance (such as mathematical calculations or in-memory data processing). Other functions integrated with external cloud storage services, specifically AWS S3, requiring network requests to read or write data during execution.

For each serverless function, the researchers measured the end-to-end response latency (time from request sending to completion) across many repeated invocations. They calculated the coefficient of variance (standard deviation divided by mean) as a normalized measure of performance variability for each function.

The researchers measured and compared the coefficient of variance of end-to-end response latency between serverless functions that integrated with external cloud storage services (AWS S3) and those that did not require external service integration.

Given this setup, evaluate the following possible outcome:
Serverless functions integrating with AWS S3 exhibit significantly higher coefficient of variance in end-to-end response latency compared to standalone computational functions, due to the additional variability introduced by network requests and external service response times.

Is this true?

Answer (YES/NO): YES